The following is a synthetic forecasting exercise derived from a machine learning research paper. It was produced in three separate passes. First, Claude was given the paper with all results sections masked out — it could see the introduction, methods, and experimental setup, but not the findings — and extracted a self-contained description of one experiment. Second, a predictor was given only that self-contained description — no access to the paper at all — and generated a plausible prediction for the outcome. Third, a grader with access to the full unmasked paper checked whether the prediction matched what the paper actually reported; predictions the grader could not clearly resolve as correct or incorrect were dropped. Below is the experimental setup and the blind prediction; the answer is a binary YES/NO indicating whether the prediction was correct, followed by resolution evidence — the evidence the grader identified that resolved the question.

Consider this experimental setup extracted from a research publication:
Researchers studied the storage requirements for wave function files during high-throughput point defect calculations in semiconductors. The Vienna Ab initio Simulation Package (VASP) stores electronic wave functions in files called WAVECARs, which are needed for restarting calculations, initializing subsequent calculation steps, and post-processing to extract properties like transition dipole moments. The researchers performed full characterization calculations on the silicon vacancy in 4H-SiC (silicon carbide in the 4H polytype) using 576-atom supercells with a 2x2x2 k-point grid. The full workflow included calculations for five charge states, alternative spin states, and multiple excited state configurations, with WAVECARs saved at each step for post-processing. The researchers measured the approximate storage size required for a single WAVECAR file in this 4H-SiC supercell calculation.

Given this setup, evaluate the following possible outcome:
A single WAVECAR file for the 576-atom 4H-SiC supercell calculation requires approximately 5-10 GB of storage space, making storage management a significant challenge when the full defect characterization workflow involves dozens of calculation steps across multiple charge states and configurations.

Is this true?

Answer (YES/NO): NO